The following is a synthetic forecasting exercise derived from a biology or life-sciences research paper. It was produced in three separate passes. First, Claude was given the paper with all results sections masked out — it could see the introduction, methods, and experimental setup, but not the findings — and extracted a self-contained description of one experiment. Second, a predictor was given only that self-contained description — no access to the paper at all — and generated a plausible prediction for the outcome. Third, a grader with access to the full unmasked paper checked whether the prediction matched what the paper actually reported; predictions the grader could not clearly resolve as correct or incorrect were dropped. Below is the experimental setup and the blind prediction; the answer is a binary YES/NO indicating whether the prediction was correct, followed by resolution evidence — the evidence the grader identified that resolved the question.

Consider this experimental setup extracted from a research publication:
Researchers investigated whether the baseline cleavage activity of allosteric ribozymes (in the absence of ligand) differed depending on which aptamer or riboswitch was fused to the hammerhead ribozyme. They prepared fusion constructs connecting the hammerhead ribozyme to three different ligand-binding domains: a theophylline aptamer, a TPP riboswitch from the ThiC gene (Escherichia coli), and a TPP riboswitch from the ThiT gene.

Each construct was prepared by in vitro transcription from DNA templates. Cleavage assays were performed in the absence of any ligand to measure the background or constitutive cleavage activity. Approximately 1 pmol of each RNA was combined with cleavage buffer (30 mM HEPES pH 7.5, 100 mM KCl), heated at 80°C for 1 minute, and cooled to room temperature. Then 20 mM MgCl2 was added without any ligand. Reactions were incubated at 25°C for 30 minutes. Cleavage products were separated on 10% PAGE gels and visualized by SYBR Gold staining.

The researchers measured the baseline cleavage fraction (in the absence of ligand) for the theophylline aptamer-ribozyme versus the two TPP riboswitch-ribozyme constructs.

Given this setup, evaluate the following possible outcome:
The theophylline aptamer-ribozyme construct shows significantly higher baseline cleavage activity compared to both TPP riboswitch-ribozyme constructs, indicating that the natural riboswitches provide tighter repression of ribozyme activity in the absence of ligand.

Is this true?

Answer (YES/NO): NO